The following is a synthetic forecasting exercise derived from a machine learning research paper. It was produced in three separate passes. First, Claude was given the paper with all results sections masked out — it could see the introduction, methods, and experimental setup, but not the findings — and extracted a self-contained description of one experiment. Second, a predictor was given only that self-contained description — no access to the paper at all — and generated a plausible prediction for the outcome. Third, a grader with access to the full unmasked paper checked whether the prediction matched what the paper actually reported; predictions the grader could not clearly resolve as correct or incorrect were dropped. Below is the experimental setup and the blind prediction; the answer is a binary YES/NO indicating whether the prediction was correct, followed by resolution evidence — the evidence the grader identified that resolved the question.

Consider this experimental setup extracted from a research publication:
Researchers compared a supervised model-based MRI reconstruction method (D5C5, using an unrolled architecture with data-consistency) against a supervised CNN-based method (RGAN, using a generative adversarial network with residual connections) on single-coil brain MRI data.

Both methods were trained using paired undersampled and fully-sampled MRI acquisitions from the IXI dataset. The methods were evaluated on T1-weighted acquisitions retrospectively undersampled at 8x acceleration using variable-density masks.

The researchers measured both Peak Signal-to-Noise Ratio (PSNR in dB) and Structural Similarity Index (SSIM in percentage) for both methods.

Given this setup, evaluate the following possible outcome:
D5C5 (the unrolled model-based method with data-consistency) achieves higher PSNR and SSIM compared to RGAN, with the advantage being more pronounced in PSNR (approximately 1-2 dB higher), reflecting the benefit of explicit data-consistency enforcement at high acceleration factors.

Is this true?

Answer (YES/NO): NO